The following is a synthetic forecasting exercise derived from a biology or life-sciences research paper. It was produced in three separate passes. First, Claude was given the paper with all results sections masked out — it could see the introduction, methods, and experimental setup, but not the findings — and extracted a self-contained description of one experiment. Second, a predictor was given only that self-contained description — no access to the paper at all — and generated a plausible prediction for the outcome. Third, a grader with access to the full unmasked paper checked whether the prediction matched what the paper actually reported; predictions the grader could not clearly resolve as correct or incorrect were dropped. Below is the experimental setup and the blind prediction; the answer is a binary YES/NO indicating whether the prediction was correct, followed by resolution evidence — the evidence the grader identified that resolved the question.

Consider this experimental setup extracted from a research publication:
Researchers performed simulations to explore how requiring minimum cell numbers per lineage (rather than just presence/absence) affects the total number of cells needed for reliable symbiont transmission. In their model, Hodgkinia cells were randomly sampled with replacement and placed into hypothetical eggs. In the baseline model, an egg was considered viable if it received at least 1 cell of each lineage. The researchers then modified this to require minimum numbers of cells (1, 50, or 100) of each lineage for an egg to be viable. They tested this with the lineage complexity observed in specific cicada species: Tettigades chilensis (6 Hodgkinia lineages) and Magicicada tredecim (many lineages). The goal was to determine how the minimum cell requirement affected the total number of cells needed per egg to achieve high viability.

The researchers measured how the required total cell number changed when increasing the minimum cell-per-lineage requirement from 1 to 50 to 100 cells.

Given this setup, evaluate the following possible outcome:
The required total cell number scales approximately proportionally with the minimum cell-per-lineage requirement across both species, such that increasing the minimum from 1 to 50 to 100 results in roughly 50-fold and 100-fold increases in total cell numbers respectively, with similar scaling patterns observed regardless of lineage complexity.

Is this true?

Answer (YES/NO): NO